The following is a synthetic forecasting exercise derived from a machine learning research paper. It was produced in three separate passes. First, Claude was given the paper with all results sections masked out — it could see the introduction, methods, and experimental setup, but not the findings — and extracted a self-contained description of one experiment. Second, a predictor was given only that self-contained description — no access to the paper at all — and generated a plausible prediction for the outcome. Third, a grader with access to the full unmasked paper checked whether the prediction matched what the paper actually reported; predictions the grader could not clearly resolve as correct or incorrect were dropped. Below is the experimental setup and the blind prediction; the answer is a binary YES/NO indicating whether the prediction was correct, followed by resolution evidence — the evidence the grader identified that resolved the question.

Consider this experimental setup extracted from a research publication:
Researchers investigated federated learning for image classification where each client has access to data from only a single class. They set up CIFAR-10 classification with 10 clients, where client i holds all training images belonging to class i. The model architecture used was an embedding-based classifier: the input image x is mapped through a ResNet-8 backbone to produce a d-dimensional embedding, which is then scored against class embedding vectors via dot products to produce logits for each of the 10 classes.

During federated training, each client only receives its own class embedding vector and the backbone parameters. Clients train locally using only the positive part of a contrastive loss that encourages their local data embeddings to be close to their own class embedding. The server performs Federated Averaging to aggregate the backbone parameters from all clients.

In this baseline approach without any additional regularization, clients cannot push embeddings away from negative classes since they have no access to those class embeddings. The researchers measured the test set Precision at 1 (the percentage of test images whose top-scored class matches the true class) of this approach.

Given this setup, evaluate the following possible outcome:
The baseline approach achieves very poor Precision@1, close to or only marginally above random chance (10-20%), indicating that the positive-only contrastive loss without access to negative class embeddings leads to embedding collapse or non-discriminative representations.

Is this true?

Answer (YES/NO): YES